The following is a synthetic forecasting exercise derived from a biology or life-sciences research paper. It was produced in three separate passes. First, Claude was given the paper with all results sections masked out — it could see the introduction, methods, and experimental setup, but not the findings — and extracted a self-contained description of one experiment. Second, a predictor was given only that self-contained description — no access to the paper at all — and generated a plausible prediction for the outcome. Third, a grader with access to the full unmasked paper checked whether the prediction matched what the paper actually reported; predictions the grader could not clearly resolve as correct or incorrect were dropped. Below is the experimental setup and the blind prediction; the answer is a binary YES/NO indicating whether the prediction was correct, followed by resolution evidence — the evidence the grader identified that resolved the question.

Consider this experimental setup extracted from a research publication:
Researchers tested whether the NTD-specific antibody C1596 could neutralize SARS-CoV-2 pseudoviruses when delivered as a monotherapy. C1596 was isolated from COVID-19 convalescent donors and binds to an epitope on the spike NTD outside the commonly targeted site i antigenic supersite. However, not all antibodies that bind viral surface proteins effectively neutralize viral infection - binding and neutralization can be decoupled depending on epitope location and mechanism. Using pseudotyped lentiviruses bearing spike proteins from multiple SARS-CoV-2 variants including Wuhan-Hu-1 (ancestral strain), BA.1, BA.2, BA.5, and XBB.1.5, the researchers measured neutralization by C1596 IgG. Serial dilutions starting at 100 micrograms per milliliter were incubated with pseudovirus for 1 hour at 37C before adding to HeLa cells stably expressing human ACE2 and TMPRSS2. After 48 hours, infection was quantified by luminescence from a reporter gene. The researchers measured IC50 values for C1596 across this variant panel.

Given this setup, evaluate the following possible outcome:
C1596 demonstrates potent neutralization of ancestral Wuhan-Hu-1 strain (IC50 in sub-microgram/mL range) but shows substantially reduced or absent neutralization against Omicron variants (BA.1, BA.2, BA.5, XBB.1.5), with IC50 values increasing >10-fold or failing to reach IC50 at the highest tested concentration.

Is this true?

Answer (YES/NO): NO